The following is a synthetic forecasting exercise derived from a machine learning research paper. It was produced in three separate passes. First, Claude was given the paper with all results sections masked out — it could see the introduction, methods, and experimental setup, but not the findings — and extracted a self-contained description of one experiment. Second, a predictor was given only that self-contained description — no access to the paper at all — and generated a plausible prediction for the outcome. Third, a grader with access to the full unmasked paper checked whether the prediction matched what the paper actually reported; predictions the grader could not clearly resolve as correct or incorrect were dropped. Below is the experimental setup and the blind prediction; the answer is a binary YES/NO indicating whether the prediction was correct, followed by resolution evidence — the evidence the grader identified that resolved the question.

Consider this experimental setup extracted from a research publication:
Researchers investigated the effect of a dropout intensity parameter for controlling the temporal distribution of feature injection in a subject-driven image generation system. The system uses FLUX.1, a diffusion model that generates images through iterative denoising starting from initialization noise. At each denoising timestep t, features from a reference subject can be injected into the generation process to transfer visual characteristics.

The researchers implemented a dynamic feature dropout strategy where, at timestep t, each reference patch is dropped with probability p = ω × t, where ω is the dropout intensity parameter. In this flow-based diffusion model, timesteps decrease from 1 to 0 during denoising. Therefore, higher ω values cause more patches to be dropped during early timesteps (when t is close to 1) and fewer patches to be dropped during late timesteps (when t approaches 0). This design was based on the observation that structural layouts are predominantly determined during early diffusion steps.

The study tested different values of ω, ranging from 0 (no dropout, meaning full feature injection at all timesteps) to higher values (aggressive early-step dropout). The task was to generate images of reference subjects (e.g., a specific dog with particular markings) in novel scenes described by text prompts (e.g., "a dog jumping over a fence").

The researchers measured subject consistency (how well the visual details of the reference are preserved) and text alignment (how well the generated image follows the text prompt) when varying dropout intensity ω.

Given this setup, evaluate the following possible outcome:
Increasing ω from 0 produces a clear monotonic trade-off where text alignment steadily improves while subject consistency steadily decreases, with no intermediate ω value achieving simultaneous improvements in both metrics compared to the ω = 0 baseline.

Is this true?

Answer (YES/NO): NO